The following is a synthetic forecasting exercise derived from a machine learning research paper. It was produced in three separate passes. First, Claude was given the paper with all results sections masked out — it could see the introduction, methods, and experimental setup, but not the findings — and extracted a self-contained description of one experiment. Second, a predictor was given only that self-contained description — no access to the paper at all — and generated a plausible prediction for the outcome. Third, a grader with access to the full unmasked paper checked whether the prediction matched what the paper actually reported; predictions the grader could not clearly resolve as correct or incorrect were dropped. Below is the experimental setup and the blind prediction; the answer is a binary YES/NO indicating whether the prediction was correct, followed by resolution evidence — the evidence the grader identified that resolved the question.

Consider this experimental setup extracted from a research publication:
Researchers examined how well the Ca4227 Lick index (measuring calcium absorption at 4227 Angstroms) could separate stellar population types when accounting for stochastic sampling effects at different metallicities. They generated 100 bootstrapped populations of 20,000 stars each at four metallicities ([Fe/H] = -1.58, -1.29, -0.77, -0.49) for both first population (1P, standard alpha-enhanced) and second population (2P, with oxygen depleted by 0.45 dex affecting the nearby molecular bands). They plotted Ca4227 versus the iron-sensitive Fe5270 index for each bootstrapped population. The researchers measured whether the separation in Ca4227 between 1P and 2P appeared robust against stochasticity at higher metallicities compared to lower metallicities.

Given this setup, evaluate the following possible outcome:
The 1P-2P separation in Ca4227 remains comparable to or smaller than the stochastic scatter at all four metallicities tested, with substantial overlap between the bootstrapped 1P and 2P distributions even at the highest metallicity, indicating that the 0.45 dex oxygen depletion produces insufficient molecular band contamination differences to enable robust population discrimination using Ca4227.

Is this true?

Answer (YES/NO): NO